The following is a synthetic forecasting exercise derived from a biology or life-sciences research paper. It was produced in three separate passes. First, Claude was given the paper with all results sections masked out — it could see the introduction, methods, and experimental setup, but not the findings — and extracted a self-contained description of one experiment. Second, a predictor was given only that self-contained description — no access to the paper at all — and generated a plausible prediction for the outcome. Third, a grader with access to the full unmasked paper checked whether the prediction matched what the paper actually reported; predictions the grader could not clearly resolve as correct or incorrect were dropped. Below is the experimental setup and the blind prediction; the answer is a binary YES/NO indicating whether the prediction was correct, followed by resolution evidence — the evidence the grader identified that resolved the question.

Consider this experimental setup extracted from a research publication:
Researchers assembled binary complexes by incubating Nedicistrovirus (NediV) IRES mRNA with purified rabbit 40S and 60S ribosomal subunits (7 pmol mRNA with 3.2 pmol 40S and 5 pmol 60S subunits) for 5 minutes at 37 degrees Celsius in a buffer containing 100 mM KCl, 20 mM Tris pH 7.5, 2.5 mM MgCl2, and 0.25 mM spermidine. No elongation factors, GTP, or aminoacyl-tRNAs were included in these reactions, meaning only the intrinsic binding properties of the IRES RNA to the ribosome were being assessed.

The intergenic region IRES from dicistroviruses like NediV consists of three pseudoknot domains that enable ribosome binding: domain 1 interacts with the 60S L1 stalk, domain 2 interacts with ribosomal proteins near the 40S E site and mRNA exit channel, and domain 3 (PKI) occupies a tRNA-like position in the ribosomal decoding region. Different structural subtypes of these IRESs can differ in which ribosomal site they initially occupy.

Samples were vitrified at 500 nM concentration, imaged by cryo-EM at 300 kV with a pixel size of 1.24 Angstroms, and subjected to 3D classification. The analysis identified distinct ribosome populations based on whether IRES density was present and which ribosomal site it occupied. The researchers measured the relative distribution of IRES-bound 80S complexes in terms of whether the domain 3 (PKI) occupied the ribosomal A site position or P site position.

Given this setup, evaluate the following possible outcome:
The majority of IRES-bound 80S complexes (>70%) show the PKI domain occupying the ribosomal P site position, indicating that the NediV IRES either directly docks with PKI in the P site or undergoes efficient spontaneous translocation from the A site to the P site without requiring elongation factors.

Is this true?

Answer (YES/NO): YES